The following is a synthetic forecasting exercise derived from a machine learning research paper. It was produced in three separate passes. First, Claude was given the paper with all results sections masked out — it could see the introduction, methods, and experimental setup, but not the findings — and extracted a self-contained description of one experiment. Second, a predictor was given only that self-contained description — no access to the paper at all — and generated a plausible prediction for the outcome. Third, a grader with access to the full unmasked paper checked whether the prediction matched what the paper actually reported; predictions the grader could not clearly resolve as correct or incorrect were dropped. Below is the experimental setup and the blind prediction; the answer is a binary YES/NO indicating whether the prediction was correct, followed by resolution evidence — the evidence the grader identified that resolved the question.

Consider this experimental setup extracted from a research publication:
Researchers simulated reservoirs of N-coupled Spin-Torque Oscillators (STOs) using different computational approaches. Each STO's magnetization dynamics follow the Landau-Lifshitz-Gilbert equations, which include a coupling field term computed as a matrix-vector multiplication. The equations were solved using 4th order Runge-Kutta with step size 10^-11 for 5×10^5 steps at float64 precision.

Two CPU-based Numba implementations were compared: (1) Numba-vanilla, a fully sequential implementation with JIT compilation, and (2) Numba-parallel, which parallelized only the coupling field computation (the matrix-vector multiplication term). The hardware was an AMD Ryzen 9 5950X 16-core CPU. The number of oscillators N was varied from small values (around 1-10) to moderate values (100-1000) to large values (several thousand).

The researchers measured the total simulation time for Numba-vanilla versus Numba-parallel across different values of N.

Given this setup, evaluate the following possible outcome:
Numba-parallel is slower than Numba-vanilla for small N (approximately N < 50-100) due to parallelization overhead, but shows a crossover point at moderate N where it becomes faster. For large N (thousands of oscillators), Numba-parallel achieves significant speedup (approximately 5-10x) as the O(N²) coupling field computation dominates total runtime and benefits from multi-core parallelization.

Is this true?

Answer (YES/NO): NO